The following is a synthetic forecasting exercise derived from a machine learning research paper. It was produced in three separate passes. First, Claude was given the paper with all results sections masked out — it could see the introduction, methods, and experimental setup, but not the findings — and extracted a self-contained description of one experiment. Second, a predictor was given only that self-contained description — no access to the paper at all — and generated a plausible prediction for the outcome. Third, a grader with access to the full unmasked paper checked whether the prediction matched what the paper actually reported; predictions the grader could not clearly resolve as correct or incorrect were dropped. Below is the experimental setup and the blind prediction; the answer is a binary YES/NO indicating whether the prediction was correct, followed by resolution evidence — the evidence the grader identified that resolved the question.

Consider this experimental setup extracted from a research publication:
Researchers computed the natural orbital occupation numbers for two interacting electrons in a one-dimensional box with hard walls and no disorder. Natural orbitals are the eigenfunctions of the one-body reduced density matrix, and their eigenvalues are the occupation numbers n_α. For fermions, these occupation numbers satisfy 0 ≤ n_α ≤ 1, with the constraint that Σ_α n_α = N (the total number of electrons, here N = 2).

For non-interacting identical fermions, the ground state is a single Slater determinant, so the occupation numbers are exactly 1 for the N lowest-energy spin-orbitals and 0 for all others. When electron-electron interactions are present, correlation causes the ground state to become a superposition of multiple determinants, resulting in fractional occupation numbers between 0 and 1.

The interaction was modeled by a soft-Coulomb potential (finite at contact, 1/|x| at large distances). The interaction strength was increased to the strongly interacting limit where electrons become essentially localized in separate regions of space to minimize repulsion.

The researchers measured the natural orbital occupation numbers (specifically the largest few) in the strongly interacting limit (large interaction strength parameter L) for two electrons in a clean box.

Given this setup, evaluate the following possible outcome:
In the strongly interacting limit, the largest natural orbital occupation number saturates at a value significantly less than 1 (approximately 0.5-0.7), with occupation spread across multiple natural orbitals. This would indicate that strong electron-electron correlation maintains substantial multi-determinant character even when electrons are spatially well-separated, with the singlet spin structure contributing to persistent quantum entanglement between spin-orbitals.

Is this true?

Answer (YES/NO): YES